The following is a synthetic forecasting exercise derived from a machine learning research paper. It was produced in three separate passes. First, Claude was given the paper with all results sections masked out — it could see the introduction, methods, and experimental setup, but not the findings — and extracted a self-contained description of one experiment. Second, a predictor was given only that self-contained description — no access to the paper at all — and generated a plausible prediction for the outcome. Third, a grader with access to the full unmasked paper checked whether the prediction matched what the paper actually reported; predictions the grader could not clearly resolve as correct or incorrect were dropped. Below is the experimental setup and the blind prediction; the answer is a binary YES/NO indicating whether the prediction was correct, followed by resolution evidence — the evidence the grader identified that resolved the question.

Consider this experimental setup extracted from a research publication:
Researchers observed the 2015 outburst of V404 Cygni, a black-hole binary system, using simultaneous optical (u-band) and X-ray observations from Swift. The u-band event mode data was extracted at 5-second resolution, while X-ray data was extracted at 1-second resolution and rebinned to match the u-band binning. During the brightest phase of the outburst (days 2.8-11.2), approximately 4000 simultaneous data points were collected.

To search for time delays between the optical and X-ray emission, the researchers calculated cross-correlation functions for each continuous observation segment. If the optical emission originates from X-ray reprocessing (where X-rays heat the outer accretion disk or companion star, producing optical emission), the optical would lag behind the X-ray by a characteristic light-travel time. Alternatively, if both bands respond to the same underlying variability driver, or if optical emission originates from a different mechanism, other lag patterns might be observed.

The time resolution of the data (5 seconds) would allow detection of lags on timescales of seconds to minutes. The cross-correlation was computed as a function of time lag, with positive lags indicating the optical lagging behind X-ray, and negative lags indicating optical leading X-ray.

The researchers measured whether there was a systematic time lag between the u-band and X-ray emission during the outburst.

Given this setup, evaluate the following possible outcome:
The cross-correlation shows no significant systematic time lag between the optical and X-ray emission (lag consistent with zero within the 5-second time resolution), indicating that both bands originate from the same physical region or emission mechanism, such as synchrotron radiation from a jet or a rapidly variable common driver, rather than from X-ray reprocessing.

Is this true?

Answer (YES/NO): NO